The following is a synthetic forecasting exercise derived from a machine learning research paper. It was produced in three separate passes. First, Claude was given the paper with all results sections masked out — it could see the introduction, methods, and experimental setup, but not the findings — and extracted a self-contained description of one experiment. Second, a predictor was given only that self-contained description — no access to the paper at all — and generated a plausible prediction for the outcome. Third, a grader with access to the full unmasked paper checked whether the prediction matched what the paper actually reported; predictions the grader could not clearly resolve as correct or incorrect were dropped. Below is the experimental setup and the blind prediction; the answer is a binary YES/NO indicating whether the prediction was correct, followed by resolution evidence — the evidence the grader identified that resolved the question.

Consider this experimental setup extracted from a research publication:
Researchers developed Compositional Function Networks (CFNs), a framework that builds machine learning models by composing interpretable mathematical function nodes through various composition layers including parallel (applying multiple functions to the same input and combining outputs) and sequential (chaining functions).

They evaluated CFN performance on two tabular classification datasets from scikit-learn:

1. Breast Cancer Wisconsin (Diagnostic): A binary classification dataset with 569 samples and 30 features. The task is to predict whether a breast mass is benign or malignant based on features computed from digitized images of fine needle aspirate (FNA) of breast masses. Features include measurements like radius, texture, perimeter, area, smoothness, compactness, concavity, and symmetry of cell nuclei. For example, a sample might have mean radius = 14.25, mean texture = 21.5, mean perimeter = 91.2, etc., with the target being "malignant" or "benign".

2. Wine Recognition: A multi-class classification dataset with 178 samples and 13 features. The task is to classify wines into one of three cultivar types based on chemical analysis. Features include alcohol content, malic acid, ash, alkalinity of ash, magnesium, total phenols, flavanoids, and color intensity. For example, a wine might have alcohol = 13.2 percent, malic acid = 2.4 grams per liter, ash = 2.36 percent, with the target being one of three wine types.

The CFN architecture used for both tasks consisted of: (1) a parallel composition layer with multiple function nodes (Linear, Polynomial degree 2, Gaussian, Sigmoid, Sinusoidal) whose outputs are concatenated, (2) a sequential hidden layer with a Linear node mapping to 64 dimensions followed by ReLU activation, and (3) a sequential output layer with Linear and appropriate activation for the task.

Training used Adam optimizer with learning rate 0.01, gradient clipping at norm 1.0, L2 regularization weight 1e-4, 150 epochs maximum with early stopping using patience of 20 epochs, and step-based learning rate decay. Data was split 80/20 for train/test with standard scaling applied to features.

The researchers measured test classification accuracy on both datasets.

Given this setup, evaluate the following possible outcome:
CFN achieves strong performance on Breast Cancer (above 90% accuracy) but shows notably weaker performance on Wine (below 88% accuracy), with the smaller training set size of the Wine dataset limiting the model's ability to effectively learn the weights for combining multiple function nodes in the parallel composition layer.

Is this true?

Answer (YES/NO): NO